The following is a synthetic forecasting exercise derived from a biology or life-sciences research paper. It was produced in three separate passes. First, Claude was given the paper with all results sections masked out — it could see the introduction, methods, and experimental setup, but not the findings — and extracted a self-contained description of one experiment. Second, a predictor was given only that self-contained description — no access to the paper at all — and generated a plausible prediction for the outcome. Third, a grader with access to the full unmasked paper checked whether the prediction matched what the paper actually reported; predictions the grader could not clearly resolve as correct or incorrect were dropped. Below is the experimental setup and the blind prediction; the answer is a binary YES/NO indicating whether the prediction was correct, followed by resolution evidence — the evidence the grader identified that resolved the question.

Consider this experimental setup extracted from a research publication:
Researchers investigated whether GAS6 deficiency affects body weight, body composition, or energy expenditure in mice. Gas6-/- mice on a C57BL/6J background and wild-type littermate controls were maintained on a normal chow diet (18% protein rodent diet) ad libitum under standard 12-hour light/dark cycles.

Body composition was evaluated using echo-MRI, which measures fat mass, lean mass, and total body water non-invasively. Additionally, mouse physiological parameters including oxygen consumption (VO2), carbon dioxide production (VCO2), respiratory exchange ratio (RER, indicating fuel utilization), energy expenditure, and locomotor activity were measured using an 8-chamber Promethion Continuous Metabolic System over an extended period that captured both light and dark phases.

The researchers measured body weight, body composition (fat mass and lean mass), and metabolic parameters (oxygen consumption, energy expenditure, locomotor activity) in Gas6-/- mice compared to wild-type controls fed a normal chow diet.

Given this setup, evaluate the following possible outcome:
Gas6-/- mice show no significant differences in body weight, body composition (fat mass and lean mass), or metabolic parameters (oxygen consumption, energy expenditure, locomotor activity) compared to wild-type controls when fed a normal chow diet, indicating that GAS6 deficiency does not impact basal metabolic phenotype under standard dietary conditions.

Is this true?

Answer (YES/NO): YES